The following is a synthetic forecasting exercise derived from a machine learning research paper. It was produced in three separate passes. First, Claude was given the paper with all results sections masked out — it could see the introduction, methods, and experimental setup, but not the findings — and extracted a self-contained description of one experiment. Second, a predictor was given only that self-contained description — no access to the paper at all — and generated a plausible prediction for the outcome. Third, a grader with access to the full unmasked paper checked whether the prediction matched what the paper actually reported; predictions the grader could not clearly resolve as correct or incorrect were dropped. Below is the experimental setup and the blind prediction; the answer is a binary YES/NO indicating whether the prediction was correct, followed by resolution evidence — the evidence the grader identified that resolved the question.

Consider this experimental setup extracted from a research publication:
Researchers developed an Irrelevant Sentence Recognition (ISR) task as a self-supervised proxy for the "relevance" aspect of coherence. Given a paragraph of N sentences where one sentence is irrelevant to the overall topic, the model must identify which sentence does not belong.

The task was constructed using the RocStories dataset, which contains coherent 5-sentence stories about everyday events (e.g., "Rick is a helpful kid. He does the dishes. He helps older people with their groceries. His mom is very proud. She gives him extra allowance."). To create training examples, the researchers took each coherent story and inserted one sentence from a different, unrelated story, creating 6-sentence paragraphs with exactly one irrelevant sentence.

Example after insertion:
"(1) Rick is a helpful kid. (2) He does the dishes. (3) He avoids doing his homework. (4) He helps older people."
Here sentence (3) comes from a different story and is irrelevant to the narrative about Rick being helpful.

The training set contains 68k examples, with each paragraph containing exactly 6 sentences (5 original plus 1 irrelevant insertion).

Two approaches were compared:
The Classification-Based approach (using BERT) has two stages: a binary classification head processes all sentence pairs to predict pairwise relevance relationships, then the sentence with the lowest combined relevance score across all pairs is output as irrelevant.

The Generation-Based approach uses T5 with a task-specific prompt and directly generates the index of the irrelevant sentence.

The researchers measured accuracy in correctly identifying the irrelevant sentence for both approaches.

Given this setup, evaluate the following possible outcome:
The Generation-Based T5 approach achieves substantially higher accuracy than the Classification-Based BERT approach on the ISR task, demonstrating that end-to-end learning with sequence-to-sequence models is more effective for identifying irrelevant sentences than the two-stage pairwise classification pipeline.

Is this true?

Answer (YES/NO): YES